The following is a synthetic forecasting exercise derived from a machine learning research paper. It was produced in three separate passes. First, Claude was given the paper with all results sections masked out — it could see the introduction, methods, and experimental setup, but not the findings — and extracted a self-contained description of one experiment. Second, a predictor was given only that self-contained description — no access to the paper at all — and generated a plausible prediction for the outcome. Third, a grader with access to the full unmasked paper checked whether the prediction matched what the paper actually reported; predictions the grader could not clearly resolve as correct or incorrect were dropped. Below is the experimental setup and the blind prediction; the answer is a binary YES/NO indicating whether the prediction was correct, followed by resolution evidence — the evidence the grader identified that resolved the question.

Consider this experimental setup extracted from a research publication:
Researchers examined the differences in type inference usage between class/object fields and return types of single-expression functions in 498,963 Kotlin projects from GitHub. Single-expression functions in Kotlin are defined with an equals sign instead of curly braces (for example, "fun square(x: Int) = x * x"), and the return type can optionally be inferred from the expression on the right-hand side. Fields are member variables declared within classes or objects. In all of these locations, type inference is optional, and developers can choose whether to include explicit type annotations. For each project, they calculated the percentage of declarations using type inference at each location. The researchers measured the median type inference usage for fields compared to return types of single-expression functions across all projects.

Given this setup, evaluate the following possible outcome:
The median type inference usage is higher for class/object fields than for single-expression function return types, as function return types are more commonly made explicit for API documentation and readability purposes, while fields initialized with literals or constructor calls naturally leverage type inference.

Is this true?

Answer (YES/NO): NO